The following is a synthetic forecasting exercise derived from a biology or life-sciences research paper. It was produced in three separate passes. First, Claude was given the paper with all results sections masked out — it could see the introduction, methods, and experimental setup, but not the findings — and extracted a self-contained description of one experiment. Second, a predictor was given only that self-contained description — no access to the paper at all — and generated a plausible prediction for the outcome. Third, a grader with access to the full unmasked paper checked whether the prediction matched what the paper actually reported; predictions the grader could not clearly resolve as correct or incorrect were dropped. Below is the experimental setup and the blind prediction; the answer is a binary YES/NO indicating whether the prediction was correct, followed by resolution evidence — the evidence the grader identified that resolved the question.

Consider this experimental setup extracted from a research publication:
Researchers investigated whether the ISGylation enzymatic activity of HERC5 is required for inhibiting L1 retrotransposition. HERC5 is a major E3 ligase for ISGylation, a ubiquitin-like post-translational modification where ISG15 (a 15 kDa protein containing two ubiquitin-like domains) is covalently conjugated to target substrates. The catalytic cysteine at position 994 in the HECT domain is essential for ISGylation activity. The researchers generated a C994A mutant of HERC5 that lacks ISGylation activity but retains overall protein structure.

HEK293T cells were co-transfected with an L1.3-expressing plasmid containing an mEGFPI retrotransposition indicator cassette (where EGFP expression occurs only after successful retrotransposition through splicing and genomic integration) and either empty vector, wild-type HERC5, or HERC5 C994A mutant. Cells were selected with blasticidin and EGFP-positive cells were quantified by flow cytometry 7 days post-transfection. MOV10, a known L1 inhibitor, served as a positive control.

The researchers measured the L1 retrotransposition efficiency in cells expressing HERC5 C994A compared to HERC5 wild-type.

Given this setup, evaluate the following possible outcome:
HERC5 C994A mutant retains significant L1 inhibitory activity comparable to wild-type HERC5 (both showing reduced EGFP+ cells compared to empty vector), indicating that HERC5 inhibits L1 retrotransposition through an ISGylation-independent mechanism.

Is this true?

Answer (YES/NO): YES